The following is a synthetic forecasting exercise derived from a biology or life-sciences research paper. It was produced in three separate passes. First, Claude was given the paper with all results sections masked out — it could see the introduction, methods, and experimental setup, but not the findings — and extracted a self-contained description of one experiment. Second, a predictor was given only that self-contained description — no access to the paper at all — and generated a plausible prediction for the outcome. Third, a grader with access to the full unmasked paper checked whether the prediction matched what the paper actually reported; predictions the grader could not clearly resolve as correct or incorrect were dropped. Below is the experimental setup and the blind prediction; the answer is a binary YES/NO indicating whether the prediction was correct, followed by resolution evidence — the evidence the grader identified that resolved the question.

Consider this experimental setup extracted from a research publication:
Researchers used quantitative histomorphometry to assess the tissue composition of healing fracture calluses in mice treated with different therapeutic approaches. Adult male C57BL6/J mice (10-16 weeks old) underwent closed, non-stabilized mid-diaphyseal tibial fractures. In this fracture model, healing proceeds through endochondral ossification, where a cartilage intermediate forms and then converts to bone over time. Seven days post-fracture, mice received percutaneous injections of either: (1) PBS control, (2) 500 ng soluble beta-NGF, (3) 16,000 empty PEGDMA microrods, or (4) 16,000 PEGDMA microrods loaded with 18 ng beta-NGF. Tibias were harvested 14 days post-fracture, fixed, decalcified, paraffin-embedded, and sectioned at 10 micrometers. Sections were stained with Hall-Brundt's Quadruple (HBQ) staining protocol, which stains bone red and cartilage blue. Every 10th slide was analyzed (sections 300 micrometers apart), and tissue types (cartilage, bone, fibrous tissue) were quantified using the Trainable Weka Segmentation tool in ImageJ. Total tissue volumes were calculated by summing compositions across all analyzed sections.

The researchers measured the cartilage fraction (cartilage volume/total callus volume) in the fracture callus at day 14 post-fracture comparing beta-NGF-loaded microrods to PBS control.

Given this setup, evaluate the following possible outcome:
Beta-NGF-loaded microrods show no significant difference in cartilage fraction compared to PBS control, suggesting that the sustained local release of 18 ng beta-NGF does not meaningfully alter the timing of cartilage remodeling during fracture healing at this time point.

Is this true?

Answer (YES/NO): NO